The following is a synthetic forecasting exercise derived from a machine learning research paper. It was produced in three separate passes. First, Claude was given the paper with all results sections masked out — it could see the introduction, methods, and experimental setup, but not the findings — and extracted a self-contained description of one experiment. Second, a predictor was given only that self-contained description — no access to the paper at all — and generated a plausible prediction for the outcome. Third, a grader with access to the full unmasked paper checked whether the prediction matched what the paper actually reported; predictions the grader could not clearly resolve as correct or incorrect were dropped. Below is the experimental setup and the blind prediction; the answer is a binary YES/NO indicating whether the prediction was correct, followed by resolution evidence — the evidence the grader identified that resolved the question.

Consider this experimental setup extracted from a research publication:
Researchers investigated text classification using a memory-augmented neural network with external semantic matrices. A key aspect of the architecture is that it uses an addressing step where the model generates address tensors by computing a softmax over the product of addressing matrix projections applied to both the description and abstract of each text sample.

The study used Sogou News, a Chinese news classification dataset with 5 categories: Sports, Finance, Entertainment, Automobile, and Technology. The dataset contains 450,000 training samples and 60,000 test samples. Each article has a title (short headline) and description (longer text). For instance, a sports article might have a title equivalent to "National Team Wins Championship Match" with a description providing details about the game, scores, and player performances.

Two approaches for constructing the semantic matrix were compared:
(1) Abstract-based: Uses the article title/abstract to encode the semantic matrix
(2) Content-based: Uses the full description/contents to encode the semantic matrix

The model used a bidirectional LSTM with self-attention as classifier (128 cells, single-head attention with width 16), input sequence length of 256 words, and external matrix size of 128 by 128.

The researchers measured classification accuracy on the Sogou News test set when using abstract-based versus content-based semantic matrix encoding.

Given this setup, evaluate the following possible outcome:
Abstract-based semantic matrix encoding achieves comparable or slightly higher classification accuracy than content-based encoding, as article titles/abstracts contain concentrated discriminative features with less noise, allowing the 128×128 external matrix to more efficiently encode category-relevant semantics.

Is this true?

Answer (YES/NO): YES